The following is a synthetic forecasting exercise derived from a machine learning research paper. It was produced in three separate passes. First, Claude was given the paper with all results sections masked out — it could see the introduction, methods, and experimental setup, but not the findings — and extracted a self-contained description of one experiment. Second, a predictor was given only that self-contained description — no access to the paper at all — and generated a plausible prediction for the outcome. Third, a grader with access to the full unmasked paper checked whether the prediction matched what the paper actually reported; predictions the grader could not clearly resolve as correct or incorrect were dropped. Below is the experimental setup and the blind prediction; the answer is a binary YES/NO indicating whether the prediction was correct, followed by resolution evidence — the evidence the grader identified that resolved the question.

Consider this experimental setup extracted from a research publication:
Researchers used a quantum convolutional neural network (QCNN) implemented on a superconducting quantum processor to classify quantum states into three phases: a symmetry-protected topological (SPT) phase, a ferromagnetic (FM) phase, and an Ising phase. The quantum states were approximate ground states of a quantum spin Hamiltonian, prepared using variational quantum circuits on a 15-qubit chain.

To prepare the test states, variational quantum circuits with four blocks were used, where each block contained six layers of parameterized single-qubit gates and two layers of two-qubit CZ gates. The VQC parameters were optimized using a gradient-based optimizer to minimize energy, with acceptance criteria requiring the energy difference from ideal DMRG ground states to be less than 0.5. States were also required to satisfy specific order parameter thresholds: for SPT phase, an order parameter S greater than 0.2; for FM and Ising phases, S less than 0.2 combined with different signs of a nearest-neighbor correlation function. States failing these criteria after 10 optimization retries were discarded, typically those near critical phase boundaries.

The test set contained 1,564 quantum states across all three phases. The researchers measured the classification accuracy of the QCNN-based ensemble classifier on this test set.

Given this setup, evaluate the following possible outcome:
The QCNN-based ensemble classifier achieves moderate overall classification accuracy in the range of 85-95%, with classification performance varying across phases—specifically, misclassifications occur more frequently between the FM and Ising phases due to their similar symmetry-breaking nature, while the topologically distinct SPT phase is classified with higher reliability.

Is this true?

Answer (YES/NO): NO